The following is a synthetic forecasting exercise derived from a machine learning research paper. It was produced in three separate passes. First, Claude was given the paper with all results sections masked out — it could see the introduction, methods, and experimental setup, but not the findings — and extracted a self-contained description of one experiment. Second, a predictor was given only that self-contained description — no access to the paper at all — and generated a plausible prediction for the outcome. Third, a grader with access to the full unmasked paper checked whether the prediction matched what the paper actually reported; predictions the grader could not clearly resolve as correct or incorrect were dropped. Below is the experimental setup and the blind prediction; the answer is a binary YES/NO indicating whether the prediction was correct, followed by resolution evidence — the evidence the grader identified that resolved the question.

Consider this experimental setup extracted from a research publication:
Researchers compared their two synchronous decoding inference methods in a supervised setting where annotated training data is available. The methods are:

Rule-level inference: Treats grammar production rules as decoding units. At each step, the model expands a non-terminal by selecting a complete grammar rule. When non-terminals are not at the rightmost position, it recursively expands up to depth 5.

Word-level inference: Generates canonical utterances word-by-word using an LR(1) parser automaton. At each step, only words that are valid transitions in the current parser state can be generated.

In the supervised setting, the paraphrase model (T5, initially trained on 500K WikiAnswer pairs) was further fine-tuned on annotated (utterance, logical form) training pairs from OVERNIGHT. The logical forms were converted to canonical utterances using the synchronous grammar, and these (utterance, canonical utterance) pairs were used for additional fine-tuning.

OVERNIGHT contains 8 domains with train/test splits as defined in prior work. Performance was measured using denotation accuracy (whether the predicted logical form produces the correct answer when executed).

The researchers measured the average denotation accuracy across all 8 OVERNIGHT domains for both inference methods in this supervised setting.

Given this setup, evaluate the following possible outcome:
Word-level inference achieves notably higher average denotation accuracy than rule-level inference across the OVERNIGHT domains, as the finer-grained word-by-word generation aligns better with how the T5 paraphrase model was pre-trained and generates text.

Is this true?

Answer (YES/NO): NO